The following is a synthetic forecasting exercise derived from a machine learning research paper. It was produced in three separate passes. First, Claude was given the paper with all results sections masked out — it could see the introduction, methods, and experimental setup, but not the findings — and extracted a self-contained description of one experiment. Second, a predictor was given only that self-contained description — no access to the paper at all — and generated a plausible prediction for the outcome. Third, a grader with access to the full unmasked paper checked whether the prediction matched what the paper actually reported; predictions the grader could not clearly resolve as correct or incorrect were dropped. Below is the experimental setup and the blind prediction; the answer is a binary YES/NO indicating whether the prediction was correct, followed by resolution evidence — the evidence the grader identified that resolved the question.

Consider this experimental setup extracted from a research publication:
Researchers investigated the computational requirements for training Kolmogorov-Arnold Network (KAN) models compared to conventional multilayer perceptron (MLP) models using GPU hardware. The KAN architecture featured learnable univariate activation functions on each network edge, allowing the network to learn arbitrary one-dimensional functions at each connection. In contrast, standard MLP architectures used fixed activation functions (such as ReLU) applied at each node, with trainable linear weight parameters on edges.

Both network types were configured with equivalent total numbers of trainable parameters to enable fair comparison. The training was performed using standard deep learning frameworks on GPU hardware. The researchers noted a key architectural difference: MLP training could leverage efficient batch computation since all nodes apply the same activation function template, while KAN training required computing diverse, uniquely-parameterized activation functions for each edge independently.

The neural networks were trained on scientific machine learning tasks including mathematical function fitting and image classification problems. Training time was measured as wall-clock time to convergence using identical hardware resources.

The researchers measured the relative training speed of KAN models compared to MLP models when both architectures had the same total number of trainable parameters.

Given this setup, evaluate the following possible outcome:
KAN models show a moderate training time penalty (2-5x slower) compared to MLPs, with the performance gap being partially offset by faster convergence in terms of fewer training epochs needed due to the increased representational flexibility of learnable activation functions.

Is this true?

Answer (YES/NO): NO